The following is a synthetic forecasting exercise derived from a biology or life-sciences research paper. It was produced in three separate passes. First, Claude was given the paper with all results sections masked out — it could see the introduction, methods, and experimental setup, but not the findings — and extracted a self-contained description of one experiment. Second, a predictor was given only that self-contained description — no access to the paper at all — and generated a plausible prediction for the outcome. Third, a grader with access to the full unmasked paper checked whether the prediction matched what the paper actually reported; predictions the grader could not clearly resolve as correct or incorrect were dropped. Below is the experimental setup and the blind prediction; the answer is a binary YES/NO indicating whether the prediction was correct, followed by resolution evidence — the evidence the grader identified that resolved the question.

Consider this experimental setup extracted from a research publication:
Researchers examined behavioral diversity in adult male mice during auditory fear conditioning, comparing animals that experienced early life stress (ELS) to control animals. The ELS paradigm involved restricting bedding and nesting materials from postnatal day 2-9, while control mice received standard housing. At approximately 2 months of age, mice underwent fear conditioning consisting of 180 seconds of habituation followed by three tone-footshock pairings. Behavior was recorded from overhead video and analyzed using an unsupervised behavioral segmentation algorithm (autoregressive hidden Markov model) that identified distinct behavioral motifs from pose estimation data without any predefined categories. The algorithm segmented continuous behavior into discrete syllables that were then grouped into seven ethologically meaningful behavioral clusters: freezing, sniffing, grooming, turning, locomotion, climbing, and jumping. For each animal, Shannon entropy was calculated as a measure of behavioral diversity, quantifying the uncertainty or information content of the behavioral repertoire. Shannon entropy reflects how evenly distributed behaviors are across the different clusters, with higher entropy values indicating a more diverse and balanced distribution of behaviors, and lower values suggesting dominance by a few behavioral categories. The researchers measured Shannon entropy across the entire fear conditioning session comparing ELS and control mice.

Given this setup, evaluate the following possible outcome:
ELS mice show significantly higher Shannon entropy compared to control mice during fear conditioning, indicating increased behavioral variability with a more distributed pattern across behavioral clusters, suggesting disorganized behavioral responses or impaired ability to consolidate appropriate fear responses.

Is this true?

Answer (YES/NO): NO